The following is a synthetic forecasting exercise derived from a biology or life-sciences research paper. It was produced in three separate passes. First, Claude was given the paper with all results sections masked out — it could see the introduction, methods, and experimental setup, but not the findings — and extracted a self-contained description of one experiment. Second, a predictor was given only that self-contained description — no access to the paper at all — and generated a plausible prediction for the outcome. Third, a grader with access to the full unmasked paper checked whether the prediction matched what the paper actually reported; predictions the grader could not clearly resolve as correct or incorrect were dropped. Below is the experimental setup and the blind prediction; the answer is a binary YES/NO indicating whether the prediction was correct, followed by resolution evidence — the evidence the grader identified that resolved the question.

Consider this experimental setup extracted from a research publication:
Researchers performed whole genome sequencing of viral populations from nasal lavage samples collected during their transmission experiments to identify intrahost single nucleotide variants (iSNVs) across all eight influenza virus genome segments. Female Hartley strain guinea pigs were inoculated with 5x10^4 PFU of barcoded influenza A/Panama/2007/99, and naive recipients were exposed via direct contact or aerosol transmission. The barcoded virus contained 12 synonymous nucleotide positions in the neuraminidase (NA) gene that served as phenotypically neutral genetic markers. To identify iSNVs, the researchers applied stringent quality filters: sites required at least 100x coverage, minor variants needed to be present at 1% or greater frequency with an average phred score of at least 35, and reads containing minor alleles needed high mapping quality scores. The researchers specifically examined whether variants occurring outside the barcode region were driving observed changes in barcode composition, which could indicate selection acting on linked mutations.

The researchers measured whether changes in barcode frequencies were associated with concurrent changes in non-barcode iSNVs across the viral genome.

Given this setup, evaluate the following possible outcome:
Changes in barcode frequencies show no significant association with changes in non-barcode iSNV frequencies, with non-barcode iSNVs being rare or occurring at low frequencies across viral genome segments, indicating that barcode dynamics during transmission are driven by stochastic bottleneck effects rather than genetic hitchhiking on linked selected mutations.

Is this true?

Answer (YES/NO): YES